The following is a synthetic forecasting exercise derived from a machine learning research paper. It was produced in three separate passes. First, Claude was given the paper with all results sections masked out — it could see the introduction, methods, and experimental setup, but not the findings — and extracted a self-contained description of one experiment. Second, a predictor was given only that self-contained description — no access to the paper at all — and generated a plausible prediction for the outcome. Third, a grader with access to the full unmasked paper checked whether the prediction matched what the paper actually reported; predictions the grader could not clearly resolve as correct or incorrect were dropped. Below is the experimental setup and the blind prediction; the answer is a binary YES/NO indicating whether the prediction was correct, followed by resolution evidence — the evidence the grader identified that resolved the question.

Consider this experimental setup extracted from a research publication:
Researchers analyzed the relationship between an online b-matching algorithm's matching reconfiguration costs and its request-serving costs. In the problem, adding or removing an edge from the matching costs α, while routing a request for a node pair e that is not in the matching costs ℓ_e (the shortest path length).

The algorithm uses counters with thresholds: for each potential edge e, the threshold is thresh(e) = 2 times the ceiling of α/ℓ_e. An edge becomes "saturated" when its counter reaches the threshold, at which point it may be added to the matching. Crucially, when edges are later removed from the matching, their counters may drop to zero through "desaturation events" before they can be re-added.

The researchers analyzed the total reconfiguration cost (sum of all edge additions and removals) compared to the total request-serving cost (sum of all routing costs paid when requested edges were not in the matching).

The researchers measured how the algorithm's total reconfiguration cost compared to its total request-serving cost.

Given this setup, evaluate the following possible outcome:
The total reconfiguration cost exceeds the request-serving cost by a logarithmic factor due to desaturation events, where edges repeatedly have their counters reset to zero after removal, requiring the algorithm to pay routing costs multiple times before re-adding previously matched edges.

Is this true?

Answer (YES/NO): NO